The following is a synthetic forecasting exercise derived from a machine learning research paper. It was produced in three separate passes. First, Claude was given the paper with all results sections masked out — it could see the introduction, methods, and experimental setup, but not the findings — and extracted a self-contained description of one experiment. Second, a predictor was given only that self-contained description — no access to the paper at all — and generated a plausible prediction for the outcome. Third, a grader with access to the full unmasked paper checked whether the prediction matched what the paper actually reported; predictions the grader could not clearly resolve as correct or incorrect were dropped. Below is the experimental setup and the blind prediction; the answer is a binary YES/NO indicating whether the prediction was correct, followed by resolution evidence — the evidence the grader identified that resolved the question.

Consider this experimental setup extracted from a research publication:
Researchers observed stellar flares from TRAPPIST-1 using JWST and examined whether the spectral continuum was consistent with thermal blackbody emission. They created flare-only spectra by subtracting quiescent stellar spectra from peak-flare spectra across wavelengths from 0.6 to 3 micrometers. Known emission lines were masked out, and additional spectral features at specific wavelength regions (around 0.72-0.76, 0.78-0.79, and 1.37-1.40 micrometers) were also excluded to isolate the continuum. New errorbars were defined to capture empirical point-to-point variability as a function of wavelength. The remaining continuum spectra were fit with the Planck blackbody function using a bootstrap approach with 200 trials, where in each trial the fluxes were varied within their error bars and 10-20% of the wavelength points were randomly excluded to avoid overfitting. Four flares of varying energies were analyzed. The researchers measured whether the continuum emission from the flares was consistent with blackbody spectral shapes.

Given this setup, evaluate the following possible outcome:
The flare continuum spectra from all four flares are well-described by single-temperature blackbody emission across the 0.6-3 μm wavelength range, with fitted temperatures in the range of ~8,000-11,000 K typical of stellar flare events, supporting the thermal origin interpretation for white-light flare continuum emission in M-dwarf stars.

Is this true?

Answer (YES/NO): NO